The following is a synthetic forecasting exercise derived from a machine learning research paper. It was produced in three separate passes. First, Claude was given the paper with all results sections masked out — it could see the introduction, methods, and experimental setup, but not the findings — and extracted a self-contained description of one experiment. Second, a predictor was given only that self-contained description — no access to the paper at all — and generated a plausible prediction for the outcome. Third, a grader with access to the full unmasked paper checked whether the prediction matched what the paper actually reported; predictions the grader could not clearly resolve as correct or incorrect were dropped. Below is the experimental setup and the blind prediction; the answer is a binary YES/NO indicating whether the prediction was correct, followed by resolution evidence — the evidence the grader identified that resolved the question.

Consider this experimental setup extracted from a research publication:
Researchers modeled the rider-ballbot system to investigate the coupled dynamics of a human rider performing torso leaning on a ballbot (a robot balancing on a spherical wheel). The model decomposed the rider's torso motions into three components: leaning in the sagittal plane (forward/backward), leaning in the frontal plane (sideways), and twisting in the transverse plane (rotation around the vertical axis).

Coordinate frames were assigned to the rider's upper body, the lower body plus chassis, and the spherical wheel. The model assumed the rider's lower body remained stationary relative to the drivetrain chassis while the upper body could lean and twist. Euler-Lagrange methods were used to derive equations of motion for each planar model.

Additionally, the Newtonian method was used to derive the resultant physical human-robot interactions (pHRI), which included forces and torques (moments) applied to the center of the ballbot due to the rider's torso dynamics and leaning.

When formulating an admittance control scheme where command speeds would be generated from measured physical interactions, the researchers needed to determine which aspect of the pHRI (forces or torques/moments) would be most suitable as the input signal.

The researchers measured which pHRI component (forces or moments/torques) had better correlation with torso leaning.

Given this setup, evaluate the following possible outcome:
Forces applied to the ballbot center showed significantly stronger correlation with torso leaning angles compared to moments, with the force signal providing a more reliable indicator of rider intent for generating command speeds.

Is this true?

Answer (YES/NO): NO